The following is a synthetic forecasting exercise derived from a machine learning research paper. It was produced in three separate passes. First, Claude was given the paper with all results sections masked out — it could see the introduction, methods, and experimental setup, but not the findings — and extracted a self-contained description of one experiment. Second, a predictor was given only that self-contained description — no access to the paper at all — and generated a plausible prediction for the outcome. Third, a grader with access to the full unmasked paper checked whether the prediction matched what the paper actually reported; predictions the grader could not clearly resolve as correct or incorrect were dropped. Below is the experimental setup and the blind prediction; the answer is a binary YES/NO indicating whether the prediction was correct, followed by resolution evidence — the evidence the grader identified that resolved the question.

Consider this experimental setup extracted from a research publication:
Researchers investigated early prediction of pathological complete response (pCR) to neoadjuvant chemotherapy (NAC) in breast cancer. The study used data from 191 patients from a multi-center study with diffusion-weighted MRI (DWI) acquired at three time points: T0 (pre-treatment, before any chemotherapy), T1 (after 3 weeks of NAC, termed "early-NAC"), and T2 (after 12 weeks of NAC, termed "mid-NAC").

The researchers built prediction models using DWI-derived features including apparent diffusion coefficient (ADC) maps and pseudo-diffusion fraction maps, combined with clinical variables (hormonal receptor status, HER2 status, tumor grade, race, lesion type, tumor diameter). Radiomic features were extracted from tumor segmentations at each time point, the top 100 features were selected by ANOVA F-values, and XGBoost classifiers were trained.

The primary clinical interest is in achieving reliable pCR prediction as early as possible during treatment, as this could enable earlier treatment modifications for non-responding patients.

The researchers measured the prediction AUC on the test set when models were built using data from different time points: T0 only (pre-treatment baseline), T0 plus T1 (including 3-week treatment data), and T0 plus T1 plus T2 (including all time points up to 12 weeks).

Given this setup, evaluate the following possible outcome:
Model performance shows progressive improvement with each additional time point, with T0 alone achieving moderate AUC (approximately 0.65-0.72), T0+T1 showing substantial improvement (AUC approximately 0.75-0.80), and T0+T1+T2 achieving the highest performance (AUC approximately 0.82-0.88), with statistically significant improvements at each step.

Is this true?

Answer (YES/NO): NO